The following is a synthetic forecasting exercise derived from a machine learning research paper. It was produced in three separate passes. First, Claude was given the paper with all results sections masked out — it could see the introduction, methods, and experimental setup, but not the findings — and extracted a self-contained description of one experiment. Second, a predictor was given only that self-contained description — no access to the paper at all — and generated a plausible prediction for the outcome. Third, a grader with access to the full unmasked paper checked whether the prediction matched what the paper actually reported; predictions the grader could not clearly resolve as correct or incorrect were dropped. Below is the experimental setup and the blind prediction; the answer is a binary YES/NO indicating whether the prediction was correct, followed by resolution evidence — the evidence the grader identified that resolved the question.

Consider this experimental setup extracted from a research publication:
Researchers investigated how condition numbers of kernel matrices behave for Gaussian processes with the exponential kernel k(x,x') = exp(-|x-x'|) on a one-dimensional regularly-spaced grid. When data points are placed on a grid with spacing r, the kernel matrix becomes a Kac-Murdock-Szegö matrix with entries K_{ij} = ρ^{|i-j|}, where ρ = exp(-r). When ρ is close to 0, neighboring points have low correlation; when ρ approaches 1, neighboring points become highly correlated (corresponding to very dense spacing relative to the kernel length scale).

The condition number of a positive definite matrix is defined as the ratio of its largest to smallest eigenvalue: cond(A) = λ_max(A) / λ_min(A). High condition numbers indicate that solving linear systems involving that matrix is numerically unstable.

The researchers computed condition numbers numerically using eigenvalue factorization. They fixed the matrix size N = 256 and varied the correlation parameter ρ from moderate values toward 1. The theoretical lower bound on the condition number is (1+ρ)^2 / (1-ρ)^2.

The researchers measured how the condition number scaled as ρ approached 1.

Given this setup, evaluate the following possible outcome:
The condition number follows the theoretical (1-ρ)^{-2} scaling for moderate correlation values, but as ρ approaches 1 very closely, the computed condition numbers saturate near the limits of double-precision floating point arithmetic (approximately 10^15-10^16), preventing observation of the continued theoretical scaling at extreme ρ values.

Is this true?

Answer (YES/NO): NO